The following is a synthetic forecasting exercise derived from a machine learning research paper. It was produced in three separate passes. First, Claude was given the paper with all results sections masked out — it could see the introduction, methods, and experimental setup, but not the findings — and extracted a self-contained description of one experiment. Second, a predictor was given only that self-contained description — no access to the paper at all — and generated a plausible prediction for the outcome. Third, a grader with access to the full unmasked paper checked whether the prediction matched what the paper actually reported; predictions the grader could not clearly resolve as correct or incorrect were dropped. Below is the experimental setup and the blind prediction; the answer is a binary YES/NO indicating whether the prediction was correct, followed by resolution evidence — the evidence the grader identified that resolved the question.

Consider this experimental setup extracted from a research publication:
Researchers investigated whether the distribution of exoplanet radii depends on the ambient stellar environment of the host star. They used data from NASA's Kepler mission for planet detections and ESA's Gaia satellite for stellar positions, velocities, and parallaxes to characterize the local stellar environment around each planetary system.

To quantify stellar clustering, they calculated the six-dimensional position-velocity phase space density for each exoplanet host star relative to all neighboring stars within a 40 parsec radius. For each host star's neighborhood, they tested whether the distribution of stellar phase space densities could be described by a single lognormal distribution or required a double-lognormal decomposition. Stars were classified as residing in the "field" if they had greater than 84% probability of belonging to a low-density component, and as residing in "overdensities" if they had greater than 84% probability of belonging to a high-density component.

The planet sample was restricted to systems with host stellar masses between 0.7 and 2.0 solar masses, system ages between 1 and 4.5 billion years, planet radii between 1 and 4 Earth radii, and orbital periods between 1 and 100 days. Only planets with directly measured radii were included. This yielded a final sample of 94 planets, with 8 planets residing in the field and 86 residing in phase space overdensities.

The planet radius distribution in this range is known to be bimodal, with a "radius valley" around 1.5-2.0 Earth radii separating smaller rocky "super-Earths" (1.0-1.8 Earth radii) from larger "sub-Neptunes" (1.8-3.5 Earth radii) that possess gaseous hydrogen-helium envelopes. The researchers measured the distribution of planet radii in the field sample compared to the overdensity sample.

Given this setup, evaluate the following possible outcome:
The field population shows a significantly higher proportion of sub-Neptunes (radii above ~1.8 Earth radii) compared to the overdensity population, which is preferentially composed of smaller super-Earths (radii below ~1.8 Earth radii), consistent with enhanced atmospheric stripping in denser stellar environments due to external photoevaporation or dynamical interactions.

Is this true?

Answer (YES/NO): YES